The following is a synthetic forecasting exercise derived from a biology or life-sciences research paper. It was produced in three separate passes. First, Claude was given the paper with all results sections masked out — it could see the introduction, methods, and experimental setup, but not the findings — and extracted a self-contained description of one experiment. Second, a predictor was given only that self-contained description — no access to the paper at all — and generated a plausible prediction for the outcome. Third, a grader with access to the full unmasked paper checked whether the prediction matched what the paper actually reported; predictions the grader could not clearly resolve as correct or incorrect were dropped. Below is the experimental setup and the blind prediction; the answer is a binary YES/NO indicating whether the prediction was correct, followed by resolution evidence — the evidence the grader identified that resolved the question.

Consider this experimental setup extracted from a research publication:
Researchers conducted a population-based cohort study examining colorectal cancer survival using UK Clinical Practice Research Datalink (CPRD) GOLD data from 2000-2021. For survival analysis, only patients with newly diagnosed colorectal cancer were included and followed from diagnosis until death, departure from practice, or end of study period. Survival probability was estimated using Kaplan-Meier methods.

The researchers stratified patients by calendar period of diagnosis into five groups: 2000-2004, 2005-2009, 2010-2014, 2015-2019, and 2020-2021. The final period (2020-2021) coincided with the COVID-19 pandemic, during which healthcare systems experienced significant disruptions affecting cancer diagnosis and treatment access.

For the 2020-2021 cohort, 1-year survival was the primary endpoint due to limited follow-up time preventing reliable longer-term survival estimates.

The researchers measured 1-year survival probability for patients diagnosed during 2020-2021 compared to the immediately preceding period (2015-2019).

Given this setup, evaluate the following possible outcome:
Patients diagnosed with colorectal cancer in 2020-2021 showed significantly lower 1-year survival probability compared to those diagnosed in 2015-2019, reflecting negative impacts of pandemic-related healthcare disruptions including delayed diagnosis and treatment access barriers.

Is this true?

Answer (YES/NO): NO